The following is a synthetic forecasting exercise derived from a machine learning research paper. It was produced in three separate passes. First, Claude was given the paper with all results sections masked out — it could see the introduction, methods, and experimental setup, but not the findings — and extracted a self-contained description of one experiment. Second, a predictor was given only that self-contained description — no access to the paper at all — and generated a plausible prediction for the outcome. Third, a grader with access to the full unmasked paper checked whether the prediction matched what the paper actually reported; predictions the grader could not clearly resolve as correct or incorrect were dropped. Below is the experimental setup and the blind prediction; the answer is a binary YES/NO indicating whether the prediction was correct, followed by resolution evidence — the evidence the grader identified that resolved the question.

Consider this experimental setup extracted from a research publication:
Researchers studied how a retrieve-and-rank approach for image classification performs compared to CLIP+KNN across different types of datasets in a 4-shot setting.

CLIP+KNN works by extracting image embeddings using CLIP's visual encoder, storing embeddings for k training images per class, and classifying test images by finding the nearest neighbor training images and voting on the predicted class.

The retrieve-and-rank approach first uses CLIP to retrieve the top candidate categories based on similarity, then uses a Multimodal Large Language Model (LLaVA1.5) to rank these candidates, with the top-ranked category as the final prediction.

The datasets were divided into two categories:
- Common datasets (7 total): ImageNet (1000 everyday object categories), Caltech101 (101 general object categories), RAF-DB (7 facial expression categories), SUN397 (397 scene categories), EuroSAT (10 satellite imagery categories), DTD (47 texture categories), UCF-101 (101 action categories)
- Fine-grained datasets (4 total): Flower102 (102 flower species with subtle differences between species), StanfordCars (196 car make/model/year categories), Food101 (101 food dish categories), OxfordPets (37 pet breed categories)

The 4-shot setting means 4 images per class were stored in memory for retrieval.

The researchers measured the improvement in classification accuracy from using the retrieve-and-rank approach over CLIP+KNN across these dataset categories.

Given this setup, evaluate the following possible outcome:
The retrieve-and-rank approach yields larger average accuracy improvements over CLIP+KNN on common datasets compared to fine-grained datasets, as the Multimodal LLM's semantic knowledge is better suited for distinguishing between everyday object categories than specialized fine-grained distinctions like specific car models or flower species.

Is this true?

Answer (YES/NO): YES